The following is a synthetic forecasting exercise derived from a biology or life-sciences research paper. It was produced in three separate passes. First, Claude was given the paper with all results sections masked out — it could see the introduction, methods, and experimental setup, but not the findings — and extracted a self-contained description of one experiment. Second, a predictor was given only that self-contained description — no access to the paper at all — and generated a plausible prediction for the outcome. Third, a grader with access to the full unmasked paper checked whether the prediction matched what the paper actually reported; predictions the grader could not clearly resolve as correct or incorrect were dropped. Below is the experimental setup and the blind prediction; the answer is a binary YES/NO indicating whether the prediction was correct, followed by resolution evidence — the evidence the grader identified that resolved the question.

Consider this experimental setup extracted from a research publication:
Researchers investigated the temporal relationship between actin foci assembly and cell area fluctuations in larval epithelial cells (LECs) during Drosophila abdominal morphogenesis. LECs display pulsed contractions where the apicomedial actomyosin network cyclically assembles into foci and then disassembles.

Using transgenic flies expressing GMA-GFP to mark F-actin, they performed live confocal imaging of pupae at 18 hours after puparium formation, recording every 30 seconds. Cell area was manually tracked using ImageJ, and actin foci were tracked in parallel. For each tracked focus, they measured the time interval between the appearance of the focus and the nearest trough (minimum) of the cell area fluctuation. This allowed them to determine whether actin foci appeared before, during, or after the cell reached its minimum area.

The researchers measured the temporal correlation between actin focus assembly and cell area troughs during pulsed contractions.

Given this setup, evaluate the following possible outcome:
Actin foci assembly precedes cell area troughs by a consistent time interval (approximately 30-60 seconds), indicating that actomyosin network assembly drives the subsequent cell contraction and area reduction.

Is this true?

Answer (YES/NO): YES